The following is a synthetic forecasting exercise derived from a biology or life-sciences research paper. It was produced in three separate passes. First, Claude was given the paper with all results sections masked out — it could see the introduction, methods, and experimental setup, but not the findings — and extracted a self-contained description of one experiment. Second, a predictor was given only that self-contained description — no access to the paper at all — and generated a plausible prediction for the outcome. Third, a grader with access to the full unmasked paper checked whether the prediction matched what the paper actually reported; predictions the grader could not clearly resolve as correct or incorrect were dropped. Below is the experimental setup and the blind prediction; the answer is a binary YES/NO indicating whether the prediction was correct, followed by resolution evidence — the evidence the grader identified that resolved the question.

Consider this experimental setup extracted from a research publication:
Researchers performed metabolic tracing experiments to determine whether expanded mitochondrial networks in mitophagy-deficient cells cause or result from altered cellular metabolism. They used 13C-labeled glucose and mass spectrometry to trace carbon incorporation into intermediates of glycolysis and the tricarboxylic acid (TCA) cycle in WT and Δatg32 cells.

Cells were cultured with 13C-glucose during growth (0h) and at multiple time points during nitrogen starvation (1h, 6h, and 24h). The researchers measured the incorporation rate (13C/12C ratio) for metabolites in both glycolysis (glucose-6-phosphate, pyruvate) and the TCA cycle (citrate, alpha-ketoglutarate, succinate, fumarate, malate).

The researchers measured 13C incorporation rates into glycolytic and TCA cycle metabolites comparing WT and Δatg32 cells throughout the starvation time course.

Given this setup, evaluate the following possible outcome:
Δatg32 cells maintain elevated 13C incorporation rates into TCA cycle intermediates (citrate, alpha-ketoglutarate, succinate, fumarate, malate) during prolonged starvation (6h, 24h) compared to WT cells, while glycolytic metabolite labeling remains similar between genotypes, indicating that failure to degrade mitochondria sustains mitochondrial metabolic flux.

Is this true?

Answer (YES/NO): NO